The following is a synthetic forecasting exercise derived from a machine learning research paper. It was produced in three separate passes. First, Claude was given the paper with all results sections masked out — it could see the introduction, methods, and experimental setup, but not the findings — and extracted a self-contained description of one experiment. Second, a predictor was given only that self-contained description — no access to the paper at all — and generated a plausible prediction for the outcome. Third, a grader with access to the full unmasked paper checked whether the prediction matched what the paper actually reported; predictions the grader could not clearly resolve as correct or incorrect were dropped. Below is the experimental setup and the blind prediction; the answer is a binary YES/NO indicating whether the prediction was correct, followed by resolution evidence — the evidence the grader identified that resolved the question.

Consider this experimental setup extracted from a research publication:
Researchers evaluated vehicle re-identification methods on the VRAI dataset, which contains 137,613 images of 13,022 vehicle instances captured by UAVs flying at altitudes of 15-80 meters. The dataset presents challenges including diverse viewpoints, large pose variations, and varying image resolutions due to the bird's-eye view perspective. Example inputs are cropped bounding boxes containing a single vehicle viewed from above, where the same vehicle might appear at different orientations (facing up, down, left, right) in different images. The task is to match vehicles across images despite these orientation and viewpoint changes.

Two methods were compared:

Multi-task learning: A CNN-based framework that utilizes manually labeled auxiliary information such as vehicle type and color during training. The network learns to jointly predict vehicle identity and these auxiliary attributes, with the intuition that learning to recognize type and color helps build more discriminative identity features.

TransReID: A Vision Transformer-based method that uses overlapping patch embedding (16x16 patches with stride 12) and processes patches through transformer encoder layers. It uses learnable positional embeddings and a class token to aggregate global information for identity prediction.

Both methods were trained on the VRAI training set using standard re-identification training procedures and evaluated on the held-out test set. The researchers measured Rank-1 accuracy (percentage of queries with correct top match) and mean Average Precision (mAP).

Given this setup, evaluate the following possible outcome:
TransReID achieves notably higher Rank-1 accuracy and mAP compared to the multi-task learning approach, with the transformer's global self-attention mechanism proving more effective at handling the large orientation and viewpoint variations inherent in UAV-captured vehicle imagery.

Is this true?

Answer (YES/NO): NO